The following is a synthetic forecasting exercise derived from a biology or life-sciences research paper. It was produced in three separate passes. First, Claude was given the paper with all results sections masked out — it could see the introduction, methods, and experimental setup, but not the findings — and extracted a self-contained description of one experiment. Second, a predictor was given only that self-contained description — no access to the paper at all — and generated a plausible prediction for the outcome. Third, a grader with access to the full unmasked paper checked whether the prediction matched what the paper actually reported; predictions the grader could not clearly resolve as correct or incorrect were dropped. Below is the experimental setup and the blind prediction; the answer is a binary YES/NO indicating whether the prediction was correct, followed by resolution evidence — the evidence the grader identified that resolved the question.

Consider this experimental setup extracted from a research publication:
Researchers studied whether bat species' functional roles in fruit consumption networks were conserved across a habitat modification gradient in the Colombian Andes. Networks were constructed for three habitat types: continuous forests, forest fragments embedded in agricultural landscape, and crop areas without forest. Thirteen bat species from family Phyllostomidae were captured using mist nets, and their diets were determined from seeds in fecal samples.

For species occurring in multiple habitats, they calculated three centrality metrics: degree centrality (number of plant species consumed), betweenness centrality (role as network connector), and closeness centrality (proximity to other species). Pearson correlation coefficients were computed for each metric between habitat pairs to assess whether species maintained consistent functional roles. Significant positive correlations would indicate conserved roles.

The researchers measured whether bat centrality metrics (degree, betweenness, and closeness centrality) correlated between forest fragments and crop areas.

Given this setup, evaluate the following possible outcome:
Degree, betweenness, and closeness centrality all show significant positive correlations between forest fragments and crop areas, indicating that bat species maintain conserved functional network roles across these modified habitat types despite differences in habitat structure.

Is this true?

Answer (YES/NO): NO